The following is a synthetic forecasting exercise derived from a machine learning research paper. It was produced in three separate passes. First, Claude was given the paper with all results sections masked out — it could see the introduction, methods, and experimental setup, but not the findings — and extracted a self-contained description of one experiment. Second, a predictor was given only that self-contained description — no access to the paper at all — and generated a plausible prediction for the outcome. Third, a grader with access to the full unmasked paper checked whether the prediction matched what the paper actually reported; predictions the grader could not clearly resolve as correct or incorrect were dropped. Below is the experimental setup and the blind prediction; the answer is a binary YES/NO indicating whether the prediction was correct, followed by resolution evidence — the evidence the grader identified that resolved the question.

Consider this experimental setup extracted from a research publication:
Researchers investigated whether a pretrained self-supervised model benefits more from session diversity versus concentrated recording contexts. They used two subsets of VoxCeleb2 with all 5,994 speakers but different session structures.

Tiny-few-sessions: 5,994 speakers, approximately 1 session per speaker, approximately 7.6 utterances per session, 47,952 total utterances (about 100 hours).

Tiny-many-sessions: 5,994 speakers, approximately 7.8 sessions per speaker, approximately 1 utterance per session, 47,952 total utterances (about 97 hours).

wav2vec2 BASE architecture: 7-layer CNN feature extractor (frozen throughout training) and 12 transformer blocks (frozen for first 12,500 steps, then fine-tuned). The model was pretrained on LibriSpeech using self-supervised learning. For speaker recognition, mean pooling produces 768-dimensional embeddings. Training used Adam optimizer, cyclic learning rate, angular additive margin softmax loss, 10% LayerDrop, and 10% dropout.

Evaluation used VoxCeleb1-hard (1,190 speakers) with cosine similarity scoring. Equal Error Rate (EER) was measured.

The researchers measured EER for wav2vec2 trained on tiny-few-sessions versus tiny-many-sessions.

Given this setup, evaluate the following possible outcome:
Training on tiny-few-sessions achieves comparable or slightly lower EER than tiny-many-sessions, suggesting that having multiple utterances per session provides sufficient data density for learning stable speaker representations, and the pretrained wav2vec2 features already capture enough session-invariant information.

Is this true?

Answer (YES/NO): NO